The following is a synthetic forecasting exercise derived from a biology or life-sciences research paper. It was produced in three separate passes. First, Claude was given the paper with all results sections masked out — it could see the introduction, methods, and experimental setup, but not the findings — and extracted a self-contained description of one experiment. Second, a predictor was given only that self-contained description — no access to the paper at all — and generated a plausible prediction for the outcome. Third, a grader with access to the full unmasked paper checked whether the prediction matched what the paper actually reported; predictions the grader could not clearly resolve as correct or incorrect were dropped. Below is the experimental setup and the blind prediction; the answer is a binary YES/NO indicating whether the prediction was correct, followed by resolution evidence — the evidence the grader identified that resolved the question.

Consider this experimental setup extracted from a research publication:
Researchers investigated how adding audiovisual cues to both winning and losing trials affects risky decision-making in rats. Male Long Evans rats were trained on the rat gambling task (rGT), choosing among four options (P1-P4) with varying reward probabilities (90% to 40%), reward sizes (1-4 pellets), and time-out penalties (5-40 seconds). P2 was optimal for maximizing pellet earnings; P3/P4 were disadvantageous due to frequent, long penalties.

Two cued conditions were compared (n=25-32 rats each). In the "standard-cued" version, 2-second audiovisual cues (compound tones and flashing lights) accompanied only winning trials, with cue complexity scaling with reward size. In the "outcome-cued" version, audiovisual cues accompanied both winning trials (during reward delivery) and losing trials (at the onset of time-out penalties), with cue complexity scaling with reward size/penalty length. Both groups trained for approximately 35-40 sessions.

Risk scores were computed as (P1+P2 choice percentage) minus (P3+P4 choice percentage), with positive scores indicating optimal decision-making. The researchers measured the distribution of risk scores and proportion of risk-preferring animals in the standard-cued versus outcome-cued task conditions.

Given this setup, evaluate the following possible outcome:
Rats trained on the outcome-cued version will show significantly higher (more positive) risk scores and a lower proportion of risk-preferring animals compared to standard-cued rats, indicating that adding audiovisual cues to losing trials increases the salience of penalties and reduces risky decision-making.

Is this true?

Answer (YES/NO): NO